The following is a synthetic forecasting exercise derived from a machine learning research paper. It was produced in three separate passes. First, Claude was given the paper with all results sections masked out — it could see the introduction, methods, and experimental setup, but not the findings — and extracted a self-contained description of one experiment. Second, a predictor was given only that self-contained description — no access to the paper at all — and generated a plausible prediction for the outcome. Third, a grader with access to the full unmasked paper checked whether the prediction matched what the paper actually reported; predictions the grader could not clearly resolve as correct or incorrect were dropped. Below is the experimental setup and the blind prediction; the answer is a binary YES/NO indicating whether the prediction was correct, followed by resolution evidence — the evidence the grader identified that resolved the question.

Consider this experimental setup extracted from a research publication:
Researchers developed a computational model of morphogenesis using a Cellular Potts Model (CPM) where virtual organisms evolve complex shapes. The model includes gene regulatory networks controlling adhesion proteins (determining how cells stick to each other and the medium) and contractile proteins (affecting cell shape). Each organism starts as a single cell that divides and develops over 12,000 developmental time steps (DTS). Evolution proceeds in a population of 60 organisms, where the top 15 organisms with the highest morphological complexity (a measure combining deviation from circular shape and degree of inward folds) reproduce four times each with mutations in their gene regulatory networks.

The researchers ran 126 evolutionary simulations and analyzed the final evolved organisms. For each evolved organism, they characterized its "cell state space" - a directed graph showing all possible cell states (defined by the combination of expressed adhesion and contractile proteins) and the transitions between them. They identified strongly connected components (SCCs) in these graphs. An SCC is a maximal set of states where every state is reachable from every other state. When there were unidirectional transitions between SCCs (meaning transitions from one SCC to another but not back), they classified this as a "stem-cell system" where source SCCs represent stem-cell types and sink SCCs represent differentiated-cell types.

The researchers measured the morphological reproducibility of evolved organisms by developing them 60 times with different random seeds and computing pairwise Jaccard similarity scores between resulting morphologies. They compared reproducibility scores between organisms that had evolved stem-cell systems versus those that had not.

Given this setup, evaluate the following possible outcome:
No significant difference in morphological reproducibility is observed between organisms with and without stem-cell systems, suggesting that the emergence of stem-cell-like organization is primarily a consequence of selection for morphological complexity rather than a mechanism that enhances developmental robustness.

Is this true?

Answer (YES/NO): NO